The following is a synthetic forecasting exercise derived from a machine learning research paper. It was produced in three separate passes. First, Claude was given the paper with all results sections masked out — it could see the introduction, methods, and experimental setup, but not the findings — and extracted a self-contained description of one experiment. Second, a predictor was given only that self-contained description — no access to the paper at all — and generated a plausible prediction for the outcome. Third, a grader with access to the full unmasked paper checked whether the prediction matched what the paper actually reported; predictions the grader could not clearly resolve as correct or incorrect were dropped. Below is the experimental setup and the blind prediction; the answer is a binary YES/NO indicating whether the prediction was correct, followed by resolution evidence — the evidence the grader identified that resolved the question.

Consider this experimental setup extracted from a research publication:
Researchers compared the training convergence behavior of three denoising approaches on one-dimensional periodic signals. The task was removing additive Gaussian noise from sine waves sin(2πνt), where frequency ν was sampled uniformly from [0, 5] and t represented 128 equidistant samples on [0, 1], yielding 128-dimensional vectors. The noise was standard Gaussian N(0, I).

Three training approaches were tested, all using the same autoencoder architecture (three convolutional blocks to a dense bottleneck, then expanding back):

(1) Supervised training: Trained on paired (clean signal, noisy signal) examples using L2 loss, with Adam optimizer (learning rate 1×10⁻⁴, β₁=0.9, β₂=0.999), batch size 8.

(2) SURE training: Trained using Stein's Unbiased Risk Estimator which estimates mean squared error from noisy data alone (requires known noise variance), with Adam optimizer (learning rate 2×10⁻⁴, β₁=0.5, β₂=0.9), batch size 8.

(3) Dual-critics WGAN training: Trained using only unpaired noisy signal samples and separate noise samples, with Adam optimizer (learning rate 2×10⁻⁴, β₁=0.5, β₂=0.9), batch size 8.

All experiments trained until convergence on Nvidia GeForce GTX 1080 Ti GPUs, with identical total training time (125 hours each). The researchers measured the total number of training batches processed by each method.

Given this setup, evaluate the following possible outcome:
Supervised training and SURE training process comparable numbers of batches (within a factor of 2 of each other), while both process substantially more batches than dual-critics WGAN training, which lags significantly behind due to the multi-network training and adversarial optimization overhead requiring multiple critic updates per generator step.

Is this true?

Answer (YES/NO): YES